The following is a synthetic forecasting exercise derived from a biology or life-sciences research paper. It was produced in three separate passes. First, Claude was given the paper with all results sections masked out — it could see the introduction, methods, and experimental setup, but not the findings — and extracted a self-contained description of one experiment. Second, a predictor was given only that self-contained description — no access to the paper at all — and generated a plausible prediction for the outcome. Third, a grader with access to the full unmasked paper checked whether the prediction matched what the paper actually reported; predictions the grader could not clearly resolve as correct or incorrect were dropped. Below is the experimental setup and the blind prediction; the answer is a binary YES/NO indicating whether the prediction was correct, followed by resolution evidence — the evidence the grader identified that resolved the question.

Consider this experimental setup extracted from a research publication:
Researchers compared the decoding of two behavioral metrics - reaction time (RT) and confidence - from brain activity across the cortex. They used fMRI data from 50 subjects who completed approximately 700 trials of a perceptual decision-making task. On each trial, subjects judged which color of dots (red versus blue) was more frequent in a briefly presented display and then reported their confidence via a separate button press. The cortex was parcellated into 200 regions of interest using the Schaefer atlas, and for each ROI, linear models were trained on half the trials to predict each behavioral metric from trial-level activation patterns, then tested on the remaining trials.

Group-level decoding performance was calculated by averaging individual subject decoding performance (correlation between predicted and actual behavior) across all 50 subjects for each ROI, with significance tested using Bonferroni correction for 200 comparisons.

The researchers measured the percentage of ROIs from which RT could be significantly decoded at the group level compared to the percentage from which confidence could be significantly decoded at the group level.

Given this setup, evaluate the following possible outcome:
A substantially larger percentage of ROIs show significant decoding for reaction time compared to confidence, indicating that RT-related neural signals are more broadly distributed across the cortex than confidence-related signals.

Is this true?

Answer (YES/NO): YES